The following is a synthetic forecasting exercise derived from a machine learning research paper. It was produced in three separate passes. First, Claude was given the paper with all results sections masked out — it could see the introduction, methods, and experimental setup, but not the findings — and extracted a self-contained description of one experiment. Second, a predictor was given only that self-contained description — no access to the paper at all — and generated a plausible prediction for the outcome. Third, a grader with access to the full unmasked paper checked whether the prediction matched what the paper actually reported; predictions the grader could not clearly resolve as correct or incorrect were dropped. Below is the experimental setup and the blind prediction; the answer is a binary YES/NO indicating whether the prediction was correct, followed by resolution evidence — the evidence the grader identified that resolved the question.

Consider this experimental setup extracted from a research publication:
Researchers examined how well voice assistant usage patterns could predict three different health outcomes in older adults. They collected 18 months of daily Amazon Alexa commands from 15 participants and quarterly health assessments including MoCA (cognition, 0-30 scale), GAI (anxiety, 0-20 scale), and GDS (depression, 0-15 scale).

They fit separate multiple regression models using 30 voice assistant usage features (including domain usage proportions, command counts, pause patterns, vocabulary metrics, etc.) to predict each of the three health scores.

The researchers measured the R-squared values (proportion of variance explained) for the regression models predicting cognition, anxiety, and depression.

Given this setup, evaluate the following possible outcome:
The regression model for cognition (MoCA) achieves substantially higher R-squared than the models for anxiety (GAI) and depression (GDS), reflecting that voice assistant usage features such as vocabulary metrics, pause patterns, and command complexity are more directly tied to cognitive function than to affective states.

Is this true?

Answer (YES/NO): NO